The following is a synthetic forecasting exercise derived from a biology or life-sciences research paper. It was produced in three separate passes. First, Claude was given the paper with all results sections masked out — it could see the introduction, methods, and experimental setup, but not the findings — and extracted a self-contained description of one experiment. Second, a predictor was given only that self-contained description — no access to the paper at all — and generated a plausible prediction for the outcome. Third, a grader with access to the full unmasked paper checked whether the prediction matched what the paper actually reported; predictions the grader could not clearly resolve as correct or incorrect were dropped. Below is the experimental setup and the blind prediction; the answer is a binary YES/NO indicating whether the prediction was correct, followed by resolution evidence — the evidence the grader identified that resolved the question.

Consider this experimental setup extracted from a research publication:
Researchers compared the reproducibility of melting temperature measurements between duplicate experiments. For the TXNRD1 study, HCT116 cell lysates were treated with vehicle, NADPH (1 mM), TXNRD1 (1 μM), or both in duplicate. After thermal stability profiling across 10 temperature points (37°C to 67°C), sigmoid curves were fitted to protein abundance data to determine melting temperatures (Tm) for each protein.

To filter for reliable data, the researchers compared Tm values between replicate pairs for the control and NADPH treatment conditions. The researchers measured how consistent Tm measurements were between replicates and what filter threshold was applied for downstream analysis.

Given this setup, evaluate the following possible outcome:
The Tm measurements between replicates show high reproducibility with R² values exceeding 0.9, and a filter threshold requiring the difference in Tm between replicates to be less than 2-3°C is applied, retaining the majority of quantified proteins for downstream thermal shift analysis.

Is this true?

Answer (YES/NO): NO